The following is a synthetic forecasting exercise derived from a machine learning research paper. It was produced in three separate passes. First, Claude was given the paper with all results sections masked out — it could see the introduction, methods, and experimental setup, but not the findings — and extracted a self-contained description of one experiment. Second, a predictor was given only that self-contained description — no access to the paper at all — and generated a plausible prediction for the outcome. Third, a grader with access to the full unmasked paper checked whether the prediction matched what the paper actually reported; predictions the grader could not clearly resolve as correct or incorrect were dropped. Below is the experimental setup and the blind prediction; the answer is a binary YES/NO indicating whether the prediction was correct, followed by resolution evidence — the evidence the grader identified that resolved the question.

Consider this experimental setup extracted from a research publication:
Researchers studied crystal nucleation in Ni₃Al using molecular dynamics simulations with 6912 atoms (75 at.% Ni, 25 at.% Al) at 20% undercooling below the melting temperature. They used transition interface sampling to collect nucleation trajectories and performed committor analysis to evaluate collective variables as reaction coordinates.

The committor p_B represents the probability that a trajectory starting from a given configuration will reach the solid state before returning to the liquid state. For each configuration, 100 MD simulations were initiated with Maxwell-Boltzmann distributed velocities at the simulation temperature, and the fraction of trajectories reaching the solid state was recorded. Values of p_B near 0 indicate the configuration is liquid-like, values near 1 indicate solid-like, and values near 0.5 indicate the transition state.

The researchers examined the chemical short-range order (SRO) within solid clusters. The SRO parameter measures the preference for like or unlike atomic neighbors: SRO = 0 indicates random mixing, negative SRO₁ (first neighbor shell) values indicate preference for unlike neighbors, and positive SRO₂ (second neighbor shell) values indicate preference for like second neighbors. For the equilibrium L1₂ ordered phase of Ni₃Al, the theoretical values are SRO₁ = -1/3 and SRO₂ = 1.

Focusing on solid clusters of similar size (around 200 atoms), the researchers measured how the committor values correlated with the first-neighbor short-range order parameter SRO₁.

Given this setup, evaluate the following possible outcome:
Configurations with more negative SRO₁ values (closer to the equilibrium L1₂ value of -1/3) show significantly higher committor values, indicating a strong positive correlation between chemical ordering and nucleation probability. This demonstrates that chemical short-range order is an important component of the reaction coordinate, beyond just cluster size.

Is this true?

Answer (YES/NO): YES